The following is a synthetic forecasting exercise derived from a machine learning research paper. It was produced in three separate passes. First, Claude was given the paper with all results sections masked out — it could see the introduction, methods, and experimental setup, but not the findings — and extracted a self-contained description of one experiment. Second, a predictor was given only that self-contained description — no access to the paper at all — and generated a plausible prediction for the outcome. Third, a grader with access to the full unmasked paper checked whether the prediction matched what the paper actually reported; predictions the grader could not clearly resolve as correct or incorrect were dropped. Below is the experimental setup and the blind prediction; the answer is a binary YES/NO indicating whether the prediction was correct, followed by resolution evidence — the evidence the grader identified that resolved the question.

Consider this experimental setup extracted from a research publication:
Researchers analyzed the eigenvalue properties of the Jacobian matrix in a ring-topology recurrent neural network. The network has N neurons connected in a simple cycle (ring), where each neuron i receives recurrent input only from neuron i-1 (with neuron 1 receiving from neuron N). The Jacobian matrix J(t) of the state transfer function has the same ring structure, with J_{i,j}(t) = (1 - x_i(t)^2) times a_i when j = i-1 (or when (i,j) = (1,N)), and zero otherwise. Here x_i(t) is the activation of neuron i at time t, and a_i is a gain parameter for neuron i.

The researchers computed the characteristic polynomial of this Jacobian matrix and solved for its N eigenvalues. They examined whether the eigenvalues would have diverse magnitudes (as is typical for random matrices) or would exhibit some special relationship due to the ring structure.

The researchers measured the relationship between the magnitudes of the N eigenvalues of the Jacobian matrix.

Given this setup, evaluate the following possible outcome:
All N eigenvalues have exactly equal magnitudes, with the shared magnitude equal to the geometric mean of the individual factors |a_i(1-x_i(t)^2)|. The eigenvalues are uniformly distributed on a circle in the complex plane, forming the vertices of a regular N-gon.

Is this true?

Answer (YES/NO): YES